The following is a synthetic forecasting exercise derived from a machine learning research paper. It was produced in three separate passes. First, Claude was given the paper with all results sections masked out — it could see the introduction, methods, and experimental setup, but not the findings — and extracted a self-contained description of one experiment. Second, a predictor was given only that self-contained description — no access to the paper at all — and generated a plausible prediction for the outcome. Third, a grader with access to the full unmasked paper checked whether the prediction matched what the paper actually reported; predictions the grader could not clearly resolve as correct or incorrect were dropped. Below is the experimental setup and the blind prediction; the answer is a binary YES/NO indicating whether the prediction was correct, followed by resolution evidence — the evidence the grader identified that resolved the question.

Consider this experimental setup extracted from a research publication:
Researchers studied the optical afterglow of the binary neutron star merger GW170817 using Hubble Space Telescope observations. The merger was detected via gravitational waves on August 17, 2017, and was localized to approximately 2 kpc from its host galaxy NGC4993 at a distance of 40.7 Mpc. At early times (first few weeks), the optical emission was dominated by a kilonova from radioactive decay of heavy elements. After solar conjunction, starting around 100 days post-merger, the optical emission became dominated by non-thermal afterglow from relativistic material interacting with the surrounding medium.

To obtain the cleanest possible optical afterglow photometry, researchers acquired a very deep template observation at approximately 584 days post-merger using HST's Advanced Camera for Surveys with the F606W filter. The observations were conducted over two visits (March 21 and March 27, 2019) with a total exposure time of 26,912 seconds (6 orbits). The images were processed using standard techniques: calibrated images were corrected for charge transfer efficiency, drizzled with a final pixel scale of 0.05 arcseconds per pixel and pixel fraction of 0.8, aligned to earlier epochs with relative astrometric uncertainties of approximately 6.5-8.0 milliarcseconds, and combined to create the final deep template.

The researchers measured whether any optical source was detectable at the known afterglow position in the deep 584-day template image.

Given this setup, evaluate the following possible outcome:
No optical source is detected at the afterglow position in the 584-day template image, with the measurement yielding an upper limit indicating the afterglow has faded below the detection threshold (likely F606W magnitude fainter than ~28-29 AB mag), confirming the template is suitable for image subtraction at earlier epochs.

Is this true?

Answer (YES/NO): YES